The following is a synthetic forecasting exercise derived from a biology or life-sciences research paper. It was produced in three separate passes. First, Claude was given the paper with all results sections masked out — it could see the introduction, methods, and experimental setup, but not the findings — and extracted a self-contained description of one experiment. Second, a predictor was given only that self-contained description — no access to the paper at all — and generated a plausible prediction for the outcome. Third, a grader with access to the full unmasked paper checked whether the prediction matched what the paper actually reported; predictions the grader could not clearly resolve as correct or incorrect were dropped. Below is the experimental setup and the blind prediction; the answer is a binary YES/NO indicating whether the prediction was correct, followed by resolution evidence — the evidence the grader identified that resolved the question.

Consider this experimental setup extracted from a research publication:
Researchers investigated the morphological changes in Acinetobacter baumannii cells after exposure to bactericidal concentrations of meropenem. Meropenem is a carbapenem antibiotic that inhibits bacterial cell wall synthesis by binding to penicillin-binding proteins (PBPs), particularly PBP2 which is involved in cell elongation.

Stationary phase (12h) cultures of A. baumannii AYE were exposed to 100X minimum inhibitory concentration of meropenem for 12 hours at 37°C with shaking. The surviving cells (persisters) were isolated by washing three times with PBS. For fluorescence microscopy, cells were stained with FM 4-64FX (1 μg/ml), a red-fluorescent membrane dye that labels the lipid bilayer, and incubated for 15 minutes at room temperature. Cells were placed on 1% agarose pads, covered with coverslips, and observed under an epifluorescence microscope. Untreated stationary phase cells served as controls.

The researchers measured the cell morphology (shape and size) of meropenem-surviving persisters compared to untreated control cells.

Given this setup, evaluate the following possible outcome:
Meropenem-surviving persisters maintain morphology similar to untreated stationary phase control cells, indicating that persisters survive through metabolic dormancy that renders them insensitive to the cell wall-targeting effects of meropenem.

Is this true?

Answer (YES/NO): NO